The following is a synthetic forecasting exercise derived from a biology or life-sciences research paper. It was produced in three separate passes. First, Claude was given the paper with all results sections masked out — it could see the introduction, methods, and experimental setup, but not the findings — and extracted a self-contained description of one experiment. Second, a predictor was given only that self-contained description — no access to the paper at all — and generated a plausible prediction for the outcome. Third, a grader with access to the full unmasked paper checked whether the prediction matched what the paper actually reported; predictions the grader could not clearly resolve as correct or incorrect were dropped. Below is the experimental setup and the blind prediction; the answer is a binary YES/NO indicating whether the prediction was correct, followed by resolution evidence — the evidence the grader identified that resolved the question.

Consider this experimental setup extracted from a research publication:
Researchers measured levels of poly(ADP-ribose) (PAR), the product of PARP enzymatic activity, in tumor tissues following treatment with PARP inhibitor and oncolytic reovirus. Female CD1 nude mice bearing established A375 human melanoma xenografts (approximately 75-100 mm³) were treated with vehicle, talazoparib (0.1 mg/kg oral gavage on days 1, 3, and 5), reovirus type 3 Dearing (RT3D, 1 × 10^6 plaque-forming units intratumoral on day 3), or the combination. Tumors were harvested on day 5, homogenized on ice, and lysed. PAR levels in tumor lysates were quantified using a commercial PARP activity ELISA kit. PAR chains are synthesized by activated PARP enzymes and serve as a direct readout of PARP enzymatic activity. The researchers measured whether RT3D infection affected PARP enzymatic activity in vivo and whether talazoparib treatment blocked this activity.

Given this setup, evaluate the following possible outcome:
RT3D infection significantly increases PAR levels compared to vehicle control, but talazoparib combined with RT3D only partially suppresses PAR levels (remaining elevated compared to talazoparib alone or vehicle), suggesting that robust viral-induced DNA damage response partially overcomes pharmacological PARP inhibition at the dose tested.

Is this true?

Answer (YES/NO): NO